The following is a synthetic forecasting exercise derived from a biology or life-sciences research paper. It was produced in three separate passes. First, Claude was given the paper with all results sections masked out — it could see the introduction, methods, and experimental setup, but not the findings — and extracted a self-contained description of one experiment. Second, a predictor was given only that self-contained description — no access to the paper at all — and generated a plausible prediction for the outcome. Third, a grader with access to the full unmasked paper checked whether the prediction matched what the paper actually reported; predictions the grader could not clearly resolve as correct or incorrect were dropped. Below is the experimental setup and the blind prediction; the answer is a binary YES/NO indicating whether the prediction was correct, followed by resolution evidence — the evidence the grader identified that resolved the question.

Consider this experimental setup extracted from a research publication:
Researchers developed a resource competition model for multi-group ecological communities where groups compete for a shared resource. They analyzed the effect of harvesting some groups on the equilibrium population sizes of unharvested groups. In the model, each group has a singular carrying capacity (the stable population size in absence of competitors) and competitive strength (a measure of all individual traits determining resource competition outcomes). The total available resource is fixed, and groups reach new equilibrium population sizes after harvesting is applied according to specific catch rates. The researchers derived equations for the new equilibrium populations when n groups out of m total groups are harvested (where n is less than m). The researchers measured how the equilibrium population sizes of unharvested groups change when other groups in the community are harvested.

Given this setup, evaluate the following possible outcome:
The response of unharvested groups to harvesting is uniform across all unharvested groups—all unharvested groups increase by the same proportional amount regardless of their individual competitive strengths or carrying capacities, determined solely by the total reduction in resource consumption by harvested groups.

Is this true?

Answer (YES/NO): NO